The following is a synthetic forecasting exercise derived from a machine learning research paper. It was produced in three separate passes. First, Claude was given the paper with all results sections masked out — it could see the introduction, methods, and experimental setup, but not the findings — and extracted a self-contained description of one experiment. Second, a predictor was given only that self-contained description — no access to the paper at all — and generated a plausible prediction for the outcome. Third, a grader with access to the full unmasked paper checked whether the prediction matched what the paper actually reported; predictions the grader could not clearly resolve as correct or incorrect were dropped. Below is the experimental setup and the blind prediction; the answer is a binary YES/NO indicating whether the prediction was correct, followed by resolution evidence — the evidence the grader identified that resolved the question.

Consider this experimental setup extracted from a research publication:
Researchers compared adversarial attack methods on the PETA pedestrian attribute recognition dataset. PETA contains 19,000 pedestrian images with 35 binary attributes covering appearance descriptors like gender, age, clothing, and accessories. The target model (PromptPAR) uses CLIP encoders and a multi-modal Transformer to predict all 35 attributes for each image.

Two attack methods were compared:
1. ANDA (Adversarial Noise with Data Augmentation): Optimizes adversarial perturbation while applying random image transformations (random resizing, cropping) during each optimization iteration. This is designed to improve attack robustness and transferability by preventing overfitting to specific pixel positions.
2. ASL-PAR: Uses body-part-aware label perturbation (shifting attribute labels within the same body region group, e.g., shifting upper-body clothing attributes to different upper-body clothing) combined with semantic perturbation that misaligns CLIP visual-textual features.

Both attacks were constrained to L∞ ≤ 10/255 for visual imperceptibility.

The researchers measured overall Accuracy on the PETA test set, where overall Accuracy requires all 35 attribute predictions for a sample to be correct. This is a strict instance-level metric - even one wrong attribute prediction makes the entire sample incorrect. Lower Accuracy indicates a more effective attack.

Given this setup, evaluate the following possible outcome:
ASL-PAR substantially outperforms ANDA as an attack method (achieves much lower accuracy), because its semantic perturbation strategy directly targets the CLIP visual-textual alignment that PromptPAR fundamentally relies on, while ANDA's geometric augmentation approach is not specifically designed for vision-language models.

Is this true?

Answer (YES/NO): NO